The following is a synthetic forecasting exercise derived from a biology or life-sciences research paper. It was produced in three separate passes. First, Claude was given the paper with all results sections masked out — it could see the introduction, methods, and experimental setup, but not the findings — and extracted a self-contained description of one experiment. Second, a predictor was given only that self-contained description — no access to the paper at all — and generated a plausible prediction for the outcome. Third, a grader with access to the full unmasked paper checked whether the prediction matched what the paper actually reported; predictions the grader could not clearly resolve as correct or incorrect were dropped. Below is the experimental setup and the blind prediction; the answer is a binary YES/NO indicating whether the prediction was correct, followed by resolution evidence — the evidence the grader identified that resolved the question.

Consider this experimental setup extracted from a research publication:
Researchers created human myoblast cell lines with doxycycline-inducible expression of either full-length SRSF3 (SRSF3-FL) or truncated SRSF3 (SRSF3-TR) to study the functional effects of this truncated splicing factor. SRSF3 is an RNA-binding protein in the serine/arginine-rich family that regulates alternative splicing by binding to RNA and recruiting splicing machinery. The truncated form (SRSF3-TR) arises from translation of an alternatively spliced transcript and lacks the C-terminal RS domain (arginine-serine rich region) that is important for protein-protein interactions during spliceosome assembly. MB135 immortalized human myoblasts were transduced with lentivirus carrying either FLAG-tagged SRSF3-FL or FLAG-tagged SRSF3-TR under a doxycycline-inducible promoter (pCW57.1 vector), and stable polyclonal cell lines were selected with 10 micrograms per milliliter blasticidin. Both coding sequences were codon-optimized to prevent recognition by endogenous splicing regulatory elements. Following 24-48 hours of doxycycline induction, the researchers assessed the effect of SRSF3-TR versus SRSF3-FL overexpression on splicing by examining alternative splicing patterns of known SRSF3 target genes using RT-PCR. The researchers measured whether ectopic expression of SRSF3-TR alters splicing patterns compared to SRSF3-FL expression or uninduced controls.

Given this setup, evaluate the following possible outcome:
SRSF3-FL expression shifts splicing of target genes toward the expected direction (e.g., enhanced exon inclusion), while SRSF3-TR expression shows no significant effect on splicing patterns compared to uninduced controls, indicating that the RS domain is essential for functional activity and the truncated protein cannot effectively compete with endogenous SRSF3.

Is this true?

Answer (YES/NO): NO